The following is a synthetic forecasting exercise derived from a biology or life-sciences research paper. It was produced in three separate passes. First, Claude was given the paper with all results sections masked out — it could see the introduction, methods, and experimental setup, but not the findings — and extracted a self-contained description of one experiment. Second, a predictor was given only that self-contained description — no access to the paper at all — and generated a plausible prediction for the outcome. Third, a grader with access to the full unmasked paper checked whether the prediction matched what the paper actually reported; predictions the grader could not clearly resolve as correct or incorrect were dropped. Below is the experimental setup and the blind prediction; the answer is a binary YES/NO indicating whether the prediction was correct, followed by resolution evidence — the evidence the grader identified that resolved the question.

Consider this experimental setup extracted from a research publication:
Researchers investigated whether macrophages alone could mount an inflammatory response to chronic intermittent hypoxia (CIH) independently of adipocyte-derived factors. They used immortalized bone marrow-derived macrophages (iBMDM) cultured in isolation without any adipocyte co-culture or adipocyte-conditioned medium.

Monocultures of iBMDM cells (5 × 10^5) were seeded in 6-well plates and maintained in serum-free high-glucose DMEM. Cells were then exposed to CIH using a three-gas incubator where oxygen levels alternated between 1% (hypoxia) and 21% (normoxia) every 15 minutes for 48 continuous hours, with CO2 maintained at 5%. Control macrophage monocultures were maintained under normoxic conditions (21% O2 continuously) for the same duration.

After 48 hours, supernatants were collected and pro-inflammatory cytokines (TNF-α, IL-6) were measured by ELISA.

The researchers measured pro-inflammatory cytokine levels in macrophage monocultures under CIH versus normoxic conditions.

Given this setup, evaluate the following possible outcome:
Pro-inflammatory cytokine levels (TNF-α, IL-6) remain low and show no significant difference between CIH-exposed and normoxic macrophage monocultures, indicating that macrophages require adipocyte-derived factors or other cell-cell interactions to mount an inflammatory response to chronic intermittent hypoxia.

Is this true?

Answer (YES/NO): YES